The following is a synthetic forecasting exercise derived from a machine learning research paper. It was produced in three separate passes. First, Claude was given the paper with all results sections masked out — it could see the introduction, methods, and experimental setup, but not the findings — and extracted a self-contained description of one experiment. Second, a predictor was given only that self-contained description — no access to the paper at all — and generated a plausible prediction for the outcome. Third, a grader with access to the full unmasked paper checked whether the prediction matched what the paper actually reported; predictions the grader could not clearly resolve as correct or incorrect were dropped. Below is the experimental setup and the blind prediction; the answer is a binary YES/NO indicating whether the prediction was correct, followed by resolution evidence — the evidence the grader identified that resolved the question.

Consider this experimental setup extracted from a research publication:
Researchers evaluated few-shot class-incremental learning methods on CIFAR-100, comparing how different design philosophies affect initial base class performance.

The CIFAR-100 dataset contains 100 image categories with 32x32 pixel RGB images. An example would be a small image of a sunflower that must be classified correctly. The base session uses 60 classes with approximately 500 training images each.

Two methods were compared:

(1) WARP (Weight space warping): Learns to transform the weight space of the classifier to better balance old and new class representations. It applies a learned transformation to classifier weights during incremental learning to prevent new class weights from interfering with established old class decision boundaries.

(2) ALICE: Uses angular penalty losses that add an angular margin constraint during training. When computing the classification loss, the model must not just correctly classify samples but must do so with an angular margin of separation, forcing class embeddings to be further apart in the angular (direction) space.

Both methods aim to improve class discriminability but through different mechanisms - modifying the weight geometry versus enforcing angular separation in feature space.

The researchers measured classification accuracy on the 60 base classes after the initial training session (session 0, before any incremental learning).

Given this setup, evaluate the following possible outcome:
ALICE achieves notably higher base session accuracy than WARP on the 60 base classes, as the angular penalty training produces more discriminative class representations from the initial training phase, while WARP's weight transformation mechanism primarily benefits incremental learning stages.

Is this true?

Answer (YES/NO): NO